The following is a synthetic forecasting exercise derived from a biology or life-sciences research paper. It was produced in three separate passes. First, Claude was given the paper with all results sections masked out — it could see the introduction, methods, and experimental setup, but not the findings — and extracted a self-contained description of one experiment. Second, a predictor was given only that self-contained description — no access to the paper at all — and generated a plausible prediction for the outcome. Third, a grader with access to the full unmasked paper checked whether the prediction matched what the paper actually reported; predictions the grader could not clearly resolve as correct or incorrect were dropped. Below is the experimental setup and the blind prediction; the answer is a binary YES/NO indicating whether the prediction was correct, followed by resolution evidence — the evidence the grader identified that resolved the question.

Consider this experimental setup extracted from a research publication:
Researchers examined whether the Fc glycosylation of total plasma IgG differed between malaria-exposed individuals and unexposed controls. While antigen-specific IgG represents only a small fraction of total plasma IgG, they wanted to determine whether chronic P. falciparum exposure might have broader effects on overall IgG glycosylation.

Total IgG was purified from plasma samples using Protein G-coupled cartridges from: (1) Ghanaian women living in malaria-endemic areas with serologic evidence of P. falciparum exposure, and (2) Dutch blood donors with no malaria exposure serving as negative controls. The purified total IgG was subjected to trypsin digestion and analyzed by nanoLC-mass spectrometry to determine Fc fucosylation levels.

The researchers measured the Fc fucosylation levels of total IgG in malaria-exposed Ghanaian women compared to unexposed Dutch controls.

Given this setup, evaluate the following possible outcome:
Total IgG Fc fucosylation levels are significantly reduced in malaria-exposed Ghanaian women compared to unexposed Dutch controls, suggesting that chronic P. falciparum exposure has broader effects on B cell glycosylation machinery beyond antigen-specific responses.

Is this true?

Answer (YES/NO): NO